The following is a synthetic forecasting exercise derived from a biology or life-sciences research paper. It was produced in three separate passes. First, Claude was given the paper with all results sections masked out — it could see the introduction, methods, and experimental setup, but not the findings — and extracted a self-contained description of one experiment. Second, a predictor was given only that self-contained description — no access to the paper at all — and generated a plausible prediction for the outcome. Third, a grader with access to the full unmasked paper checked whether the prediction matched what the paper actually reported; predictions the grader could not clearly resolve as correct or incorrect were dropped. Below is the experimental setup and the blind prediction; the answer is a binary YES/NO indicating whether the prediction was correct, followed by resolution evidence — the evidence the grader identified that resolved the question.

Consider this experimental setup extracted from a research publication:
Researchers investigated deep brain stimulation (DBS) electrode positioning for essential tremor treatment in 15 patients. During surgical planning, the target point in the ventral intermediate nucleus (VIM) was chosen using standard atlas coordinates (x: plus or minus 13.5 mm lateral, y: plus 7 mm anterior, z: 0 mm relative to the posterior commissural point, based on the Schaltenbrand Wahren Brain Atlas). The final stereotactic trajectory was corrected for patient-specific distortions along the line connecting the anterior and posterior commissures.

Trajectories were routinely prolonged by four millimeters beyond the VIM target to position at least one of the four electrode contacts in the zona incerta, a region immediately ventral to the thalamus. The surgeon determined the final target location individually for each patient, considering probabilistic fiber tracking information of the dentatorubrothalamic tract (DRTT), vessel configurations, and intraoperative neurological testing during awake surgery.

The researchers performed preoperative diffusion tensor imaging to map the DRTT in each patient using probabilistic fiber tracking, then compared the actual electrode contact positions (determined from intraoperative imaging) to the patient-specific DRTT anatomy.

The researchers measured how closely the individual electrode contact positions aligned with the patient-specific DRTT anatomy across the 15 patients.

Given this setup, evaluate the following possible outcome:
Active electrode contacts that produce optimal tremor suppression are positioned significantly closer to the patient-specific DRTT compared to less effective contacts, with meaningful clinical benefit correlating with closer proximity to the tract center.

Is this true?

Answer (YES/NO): YES